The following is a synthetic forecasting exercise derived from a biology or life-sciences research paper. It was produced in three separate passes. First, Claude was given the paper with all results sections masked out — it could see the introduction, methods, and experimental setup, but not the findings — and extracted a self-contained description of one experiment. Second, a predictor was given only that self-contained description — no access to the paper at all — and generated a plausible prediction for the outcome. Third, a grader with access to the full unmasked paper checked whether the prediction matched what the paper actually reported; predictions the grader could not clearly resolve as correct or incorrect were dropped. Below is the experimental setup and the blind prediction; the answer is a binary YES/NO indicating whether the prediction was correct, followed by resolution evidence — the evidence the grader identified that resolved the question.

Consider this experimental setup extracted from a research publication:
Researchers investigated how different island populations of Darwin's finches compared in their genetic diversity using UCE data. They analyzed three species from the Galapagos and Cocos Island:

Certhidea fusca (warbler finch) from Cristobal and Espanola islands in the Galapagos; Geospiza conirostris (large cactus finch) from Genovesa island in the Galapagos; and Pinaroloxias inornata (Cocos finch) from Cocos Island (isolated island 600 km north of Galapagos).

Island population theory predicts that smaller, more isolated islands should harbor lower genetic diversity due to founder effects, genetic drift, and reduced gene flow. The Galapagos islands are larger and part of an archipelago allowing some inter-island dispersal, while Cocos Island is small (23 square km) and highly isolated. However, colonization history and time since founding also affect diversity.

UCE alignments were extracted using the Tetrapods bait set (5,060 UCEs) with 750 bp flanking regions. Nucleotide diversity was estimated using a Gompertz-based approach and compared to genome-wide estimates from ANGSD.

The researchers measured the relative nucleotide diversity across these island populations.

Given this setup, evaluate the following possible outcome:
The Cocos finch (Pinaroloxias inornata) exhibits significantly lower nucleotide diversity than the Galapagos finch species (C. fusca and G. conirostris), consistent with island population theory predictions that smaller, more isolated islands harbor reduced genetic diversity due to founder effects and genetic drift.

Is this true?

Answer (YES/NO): NO